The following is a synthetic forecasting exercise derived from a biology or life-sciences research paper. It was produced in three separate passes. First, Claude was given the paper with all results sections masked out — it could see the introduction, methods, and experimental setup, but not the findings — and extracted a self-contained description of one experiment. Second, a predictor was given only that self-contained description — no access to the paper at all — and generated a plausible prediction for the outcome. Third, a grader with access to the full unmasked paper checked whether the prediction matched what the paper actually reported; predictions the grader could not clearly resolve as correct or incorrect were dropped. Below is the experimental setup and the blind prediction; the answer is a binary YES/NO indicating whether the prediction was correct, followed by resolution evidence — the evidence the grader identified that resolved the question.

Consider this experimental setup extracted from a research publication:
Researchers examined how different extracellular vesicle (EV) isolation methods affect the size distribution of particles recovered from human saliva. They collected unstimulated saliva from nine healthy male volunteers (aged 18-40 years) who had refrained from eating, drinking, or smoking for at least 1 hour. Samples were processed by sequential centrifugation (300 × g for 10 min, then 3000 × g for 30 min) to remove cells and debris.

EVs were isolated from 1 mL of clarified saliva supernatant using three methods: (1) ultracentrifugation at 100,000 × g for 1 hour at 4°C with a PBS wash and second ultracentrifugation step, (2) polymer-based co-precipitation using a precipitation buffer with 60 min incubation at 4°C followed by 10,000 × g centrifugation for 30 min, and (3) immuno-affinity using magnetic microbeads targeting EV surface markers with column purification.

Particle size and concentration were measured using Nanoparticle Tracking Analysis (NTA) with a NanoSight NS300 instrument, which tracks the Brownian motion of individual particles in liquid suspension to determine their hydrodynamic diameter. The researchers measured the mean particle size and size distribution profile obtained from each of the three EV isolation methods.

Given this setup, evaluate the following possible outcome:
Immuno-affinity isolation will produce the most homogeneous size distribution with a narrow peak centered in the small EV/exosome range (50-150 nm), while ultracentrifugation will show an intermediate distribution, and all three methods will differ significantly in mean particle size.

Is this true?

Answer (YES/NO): NO